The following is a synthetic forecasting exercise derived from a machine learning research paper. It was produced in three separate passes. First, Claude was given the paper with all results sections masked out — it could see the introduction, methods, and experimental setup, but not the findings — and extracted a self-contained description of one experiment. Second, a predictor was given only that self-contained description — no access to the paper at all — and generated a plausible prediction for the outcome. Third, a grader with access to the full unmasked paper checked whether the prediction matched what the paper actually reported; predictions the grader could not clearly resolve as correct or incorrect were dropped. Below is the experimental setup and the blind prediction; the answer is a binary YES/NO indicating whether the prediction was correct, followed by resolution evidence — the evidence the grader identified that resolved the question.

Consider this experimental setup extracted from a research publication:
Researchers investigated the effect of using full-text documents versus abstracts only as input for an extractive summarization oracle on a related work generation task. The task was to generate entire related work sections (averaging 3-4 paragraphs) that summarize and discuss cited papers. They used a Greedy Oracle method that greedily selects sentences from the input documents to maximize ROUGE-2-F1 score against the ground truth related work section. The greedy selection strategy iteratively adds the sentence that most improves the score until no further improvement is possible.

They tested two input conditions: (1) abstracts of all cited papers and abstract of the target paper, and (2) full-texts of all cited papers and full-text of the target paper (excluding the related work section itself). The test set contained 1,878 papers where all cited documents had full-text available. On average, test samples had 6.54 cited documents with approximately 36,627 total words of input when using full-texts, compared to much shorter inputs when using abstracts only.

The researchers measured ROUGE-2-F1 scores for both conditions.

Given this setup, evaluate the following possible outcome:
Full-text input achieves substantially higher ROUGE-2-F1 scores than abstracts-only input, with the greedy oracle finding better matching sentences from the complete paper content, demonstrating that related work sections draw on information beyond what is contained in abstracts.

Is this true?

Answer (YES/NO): YES